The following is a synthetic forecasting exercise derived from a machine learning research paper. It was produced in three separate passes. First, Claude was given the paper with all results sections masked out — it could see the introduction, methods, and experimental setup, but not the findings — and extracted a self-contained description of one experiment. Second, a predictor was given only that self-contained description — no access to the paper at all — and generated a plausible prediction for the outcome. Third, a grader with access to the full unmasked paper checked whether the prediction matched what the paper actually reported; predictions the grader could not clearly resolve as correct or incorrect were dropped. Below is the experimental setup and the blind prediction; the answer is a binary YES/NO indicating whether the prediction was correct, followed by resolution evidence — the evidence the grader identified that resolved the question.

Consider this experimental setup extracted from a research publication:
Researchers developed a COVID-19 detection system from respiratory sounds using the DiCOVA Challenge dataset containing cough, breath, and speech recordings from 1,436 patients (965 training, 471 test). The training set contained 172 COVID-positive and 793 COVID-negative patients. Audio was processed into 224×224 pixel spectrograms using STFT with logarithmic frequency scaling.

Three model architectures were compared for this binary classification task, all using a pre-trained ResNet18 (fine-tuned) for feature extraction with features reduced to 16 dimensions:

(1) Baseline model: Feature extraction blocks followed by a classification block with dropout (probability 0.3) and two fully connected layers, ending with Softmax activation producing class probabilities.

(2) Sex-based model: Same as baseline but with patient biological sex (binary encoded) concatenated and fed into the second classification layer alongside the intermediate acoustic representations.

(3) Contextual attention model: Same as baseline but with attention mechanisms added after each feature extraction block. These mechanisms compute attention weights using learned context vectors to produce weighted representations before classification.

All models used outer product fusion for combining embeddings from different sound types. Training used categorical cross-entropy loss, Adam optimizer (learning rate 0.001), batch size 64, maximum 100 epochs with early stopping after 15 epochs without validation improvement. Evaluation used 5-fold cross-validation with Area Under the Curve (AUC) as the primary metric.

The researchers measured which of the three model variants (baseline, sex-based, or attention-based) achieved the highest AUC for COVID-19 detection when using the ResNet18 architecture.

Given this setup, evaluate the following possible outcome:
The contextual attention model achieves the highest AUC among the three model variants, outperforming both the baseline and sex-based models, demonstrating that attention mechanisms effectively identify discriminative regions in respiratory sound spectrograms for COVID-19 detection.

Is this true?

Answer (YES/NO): NO